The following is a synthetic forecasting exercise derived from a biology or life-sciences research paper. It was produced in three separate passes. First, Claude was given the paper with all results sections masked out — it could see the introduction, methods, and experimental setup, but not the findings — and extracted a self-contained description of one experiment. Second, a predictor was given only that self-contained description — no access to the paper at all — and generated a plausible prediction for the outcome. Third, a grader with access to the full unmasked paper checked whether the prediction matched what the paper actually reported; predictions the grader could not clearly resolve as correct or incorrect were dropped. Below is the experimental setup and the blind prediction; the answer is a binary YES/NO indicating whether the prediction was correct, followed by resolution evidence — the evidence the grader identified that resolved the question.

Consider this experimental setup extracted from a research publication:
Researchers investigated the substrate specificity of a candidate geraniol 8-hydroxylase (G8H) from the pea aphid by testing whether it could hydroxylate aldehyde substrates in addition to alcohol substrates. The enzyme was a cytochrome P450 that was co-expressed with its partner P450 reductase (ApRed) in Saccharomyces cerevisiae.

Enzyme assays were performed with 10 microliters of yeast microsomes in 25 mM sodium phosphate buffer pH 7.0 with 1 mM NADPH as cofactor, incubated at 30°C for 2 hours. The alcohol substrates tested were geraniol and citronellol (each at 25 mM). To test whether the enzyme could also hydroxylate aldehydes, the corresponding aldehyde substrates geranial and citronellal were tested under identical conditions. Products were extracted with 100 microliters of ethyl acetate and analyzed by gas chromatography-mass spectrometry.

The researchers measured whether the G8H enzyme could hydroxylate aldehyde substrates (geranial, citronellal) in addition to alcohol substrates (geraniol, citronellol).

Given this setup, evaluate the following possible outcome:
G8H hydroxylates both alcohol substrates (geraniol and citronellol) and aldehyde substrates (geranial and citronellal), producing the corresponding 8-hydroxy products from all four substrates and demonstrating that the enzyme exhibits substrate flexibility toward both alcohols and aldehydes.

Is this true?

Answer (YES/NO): NO